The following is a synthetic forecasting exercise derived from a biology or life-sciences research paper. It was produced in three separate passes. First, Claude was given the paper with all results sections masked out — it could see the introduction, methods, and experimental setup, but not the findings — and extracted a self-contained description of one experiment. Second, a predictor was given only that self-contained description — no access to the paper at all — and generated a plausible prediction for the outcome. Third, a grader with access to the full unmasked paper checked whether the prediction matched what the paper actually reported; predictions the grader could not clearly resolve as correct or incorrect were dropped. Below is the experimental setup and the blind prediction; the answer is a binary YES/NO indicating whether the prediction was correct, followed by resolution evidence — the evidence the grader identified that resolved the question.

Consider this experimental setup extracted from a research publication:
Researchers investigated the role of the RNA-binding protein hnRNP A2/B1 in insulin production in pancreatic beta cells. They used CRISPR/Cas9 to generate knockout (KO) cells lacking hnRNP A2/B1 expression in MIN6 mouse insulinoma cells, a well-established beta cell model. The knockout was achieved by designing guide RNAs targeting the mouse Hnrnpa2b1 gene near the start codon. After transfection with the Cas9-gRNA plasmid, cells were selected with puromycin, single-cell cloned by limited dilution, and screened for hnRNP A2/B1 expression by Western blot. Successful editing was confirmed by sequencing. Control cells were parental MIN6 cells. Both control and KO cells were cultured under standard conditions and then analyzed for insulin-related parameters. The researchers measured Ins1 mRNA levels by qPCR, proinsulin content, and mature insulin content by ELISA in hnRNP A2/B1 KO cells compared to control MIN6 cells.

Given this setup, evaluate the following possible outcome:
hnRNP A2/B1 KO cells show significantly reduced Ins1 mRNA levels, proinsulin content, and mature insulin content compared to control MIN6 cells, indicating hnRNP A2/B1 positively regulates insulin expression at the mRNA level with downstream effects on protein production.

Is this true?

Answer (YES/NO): YES